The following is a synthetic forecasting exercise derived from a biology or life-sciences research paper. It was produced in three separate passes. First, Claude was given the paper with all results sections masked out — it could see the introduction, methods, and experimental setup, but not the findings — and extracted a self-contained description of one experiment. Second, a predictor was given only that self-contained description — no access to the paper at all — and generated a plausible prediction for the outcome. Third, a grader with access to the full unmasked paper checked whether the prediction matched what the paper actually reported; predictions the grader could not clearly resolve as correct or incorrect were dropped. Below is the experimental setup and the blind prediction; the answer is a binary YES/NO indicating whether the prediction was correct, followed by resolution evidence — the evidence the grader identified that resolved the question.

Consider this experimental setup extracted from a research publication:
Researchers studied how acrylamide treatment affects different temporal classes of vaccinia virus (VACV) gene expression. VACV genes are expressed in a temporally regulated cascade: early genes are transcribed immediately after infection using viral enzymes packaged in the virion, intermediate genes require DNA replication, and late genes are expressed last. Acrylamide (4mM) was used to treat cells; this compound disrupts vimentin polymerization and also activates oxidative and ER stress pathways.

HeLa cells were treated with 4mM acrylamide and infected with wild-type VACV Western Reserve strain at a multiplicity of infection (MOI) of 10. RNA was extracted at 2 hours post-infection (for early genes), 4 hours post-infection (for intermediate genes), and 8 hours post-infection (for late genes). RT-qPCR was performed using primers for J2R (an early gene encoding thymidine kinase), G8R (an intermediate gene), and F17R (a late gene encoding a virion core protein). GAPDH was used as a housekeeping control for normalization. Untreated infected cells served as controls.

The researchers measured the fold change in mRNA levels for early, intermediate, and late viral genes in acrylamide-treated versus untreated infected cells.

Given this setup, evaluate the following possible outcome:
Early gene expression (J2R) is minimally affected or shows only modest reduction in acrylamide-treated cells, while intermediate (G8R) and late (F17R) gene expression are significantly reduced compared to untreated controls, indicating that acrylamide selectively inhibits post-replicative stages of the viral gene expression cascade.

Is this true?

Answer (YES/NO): YES